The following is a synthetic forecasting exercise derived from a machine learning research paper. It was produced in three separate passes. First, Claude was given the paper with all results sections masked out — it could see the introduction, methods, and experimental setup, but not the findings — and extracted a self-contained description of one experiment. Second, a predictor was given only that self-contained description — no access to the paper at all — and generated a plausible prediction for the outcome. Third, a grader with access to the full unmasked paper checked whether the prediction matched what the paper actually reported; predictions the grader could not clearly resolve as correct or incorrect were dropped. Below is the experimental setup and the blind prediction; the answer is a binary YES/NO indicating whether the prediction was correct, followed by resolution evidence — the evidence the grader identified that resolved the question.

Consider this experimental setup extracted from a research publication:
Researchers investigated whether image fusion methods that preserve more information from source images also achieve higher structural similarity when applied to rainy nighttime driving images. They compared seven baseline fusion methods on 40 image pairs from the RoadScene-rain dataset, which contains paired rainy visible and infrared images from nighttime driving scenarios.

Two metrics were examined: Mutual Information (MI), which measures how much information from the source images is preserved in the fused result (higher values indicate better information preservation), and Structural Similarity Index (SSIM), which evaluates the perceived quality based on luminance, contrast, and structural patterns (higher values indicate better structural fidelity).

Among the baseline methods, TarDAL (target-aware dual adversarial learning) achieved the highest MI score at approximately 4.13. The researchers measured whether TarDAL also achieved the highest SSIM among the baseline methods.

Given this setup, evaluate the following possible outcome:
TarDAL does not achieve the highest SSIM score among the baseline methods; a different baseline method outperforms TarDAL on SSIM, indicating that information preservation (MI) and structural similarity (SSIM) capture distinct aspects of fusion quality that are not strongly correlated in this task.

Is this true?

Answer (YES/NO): NO